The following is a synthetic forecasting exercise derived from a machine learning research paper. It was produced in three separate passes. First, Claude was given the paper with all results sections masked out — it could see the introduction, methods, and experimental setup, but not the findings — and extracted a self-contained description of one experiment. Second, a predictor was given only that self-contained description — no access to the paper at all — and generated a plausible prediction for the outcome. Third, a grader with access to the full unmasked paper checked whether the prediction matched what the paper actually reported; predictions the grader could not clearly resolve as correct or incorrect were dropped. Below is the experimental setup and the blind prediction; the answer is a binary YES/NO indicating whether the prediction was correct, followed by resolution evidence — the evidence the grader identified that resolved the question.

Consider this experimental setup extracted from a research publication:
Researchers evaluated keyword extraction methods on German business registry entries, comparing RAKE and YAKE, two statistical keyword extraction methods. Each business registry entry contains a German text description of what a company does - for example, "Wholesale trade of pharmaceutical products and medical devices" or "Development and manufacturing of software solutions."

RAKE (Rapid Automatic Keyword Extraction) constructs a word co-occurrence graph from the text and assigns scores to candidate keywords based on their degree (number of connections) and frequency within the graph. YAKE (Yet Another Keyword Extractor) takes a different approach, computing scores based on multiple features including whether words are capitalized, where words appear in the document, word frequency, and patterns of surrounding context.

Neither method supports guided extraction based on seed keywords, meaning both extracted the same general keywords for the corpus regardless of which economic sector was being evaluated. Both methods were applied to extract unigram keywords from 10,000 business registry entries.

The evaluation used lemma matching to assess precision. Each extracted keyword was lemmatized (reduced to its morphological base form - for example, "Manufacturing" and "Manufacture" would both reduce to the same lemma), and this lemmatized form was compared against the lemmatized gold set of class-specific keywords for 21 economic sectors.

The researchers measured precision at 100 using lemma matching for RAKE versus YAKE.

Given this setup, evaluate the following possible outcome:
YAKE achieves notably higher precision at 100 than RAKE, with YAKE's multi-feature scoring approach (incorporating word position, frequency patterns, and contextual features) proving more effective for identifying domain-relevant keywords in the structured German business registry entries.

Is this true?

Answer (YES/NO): NO